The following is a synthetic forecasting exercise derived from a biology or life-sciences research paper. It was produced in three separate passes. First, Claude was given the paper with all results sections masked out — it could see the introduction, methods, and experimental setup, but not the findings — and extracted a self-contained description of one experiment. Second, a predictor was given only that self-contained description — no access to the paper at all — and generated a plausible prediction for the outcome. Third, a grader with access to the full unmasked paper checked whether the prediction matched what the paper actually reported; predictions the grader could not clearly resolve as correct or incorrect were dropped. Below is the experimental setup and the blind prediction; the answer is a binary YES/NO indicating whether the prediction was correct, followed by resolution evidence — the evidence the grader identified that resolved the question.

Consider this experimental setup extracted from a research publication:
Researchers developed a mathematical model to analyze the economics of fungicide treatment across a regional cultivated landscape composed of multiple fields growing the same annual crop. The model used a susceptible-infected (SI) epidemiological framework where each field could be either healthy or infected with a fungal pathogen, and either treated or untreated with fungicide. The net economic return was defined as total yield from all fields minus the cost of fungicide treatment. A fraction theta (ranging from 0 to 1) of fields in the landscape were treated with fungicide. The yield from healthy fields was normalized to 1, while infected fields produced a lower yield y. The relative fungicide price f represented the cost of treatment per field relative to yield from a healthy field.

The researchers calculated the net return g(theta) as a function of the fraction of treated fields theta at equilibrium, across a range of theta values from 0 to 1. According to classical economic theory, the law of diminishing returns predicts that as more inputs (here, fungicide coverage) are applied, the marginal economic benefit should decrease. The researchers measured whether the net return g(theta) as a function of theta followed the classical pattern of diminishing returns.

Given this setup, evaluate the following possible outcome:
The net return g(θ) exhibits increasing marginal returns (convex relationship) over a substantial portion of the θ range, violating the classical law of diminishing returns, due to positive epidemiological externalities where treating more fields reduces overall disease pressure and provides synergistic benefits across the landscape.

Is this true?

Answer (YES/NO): YES